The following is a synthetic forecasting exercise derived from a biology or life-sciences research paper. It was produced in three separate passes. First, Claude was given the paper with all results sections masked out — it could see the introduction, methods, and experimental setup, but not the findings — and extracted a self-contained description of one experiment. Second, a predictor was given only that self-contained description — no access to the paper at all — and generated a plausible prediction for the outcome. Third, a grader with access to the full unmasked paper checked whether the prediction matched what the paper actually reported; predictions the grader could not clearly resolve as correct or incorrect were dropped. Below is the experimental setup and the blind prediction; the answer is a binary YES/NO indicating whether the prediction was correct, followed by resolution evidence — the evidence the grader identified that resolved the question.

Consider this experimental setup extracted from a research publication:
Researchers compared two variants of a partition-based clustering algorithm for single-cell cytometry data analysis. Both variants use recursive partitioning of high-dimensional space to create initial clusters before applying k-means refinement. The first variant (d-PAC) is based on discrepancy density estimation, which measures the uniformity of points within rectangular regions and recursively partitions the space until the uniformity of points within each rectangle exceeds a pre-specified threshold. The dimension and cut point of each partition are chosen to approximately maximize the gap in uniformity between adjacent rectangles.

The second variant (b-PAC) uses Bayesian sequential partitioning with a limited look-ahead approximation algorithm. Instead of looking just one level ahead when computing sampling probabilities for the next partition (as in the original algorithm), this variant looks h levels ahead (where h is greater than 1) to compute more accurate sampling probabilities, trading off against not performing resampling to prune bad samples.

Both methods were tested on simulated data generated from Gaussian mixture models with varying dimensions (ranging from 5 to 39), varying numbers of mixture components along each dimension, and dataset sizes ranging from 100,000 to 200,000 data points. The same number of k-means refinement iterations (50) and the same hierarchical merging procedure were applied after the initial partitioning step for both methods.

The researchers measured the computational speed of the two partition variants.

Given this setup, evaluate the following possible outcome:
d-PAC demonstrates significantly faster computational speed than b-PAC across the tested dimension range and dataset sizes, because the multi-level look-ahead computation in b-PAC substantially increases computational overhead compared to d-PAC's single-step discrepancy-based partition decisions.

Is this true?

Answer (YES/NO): YES